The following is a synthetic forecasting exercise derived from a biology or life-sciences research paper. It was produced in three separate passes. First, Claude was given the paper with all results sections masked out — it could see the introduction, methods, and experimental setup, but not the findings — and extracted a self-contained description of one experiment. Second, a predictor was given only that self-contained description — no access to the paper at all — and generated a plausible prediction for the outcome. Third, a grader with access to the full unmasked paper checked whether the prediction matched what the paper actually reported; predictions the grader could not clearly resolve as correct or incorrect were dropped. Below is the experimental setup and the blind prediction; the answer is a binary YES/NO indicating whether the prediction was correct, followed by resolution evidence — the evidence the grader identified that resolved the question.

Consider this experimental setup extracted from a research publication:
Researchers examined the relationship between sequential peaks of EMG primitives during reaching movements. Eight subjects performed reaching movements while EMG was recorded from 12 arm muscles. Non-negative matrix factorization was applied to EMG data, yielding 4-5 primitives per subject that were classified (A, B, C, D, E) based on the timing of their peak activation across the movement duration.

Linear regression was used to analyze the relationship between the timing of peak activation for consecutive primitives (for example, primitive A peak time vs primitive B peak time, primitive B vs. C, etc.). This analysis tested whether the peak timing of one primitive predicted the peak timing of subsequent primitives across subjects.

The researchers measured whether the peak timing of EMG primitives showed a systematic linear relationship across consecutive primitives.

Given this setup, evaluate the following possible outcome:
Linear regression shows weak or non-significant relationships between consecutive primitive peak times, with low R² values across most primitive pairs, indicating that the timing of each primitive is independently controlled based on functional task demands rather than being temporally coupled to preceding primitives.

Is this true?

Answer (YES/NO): NO